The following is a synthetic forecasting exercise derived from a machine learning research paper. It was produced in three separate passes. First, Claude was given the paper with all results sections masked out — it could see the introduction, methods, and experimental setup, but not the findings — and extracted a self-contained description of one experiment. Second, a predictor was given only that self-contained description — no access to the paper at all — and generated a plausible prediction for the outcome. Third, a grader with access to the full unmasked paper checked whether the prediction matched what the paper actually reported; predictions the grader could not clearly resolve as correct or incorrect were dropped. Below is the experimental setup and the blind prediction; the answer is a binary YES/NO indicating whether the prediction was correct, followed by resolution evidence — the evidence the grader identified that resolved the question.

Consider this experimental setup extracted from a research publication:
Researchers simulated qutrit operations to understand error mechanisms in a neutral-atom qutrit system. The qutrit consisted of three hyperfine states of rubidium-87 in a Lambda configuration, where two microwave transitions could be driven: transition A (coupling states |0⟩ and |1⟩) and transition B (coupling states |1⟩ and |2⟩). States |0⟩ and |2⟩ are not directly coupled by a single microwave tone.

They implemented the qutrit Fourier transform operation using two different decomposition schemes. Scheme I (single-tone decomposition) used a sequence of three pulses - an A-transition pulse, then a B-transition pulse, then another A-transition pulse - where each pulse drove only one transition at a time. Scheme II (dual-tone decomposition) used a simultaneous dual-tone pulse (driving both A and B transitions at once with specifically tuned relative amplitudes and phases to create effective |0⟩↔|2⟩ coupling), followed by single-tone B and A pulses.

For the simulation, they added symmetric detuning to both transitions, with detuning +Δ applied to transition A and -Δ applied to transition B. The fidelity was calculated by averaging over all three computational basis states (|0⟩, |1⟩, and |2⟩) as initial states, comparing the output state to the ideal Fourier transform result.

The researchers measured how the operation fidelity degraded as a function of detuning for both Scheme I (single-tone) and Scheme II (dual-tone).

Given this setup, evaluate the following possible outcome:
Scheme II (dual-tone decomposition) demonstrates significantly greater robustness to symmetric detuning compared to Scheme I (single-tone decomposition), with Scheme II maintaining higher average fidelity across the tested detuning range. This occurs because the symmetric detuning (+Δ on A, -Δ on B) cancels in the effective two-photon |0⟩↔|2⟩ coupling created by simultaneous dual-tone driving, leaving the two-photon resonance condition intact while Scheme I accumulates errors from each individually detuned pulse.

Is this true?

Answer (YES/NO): NO